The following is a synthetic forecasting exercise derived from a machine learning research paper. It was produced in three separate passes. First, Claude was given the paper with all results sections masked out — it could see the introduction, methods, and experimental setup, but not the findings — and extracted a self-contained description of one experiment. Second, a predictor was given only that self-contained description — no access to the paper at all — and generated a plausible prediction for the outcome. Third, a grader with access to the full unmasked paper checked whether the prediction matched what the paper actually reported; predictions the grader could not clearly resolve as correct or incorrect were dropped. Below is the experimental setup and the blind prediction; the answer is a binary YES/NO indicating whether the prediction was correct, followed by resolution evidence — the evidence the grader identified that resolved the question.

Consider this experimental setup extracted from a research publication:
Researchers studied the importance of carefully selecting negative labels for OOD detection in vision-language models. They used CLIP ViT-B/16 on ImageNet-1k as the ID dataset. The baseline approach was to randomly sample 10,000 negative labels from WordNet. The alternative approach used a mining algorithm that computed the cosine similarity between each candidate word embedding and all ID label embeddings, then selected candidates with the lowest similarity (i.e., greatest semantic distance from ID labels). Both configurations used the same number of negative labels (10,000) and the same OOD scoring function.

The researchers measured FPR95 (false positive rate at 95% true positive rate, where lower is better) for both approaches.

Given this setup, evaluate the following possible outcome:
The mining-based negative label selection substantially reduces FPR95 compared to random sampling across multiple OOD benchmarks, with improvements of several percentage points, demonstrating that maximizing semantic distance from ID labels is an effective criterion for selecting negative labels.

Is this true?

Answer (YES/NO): YES